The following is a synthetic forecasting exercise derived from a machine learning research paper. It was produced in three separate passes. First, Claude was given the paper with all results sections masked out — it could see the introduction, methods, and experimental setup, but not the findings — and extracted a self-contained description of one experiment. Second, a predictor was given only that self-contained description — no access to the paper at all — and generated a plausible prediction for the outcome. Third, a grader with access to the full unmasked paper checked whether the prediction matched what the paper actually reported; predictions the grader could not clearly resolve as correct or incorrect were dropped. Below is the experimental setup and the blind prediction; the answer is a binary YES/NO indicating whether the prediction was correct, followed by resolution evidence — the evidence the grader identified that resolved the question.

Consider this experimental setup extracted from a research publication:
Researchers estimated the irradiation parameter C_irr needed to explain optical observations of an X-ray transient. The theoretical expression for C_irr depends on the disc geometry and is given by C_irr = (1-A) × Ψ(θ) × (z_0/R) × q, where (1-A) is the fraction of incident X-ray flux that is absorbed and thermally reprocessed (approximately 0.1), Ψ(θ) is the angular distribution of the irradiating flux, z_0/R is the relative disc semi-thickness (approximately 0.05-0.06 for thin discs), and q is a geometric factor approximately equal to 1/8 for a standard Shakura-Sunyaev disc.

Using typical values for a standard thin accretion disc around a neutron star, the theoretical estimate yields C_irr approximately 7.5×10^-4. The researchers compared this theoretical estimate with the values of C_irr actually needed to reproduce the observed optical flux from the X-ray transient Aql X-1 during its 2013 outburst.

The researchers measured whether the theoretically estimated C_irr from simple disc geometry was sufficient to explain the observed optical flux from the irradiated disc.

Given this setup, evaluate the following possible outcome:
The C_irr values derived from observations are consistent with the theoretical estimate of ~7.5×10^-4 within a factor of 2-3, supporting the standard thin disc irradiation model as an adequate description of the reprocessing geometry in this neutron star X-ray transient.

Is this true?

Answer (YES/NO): NO